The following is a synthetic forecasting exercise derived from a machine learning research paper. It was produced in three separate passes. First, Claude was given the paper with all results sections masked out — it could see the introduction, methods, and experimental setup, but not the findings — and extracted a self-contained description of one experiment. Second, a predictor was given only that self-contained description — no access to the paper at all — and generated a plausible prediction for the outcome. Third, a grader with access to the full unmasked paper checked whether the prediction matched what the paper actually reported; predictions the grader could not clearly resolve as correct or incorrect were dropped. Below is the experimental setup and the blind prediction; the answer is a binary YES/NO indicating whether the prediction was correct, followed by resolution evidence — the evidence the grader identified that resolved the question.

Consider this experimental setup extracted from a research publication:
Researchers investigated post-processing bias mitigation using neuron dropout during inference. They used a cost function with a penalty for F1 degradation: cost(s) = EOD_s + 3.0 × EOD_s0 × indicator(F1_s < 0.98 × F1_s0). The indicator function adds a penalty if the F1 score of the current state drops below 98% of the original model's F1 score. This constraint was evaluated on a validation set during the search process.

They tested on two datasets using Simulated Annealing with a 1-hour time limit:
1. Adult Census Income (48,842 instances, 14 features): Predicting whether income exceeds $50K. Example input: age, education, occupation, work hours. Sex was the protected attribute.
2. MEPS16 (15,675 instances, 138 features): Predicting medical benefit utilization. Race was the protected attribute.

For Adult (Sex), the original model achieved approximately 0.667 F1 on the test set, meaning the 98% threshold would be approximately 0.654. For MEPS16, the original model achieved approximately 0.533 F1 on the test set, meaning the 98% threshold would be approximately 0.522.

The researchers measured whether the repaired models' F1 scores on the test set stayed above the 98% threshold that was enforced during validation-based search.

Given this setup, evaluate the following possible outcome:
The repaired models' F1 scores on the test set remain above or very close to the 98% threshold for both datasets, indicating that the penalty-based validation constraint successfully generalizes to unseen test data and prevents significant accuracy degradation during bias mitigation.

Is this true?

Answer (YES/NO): NO